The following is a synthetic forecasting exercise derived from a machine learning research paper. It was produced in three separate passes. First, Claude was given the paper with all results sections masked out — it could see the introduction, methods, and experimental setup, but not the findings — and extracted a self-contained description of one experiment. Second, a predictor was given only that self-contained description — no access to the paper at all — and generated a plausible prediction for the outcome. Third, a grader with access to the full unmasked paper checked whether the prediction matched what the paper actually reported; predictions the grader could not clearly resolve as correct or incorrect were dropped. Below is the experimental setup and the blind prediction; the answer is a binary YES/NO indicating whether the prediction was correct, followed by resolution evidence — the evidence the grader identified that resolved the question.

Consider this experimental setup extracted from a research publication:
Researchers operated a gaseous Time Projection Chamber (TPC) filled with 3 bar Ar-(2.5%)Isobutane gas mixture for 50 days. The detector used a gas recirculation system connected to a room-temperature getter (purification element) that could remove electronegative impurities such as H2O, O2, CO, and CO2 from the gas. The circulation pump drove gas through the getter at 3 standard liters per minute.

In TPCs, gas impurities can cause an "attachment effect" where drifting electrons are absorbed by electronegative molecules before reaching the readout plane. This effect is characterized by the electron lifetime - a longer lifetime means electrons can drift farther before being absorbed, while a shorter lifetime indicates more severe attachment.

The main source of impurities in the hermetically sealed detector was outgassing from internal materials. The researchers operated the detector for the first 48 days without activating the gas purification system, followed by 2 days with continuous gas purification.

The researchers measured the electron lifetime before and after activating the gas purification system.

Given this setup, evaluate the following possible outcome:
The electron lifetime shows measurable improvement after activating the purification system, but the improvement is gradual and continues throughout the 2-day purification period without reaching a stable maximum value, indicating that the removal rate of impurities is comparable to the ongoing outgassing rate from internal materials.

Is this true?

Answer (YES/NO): NO